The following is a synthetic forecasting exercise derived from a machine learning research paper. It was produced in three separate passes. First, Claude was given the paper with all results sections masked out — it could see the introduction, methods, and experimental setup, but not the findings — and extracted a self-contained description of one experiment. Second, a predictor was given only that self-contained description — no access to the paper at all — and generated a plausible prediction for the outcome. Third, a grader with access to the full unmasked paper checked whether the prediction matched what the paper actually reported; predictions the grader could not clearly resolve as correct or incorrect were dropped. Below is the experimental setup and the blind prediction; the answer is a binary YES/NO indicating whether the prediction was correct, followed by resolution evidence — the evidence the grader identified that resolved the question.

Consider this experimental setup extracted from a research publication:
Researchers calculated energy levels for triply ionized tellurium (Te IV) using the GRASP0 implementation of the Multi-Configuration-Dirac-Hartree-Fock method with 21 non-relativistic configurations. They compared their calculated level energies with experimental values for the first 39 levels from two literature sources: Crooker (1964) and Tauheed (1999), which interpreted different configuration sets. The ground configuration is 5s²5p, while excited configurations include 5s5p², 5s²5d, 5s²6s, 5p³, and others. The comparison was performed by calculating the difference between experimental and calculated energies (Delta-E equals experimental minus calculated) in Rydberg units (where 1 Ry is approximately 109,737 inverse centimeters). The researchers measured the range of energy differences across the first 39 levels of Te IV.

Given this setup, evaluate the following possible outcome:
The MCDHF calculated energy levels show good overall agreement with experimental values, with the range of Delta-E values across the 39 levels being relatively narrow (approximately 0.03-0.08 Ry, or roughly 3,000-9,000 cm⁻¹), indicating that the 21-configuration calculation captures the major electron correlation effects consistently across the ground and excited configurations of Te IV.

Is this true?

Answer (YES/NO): NO